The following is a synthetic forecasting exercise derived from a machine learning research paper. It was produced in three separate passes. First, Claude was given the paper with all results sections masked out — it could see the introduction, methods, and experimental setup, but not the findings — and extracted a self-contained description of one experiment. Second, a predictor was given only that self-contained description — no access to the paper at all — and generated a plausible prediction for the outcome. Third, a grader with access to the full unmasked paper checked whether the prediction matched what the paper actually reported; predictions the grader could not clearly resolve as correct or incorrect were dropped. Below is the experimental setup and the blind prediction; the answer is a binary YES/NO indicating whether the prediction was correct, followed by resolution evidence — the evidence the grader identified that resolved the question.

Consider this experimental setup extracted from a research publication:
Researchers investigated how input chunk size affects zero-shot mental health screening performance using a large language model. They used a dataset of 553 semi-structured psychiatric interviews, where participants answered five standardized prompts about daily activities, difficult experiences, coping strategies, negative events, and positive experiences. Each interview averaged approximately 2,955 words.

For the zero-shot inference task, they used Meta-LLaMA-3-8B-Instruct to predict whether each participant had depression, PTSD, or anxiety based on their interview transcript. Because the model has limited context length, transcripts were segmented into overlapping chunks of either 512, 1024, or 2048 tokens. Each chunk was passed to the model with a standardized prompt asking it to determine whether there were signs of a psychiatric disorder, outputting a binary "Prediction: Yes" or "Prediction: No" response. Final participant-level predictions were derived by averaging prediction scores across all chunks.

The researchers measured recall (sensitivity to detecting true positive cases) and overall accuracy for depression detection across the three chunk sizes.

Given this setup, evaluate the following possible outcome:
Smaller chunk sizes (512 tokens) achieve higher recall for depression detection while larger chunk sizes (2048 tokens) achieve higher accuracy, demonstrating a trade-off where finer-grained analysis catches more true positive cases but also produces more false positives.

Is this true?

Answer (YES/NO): YES